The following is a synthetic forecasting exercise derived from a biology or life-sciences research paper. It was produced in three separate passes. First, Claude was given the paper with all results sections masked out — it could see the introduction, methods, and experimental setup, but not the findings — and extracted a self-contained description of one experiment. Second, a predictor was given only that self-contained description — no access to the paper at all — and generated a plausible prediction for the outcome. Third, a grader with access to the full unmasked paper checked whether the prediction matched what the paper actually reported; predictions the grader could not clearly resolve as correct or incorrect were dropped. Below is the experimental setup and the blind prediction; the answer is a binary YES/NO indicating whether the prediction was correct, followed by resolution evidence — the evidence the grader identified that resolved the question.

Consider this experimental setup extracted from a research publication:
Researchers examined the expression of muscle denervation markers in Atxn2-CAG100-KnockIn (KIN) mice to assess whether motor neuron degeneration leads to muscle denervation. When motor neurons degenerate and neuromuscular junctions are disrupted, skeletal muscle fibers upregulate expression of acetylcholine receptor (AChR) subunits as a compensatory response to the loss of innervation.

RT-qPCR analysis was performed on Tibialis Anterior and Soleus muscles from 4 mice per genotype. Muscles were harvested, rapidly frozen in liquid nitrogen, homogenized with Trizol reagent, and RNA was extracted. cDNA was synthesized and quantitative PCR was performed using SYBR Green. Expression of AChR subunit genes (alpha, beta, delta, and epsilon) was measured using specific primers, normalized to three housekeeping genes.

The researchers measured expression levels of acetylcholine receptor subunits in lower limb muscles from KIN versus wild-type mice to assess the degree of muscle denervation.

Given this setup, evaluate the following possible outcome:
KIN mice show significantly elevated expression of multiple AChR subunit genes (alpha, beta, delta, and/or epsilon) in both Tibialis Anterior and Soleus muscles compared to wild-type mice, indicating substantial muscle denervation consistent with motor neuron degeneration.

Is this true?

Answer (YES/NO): NO